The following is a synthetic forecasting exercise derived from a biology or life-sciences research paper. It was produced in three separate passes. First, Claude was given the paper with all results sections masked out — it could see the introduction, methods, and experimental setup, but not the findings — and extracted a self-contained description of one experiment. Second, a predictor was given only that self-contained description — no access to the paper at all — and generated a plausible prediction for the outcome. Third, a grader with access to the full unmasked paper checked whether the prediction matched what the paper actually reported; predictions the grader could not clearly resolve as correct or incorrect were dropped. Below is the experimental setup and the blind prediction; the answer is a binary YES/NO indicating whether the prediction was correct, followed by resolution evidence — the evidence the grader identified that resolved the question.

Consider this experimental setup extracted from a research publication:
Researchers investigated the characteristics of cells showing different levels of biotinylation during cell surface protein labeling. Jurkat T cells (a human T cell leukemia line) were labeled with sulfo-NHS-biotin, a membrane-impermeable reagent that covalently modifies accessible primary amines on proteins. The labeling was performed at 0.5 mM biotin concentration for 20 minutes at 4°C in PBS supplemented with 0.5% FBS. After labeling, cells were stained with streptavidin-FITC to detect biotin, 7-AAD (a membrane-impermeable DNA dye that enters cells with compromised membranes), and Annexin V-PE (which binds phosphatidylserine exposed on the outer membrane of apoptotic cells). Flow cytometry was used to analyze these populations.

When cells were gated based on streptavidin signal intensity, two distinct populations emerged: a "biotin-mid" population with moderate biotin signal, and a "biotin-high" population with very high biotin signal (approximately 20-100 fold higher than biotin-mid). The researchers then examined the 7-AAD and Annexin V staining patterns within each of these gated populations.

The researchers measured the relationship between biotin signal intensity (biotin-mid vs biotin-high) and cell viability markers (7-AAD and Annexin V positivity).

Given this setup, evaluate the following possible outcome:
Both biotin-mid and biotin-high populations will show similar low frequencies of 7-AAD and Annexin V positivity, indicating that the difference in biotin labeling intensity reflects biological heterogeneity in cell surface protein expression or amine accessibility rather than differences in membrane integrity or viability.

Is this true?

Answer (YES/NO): NO